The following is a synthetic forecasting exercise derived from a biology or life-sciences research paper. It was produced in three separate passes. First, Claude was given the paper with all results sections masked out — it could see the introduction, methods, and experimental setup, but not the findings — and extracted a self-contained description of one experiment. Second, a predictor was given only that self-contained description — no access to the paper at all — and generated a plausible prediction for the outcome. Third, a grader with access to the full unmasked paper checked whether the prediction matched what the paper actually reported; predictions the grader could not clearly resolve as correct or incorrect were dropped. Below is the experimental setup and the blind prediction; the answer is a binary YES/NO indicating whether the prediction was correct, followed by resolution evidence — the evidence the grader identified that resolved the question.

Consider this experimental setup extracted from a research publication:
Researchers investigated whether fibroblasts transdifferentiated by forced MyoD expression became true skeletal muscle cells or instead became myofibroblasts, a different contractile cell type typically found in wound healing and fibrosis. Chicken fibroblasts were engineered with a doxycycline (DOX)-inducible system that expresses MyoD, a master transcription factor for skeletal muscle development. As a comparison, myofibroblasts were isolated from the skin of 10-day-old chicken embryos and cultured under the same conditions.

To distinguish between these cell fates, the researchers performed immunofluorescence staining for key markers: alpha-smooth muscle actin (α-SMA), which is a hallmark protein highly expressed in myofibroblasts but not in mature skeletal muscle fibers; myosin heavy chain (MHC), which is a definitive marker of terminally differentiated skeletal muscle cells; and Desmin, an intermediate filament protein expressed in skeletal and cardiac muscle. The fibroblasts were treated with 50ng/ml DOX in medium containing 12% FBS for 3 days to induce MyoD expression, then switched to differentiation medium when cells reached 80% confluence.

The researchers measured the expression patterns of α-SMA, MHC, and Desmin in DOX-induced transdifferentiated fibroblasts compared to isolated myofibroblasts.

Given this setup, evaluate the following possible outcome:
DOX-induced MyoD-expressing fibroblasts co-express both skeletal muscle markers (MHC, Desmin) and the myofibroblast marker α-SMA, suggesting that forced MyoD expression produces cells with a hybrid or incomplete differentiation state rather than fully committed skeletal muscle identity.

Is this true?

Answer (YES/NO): NO